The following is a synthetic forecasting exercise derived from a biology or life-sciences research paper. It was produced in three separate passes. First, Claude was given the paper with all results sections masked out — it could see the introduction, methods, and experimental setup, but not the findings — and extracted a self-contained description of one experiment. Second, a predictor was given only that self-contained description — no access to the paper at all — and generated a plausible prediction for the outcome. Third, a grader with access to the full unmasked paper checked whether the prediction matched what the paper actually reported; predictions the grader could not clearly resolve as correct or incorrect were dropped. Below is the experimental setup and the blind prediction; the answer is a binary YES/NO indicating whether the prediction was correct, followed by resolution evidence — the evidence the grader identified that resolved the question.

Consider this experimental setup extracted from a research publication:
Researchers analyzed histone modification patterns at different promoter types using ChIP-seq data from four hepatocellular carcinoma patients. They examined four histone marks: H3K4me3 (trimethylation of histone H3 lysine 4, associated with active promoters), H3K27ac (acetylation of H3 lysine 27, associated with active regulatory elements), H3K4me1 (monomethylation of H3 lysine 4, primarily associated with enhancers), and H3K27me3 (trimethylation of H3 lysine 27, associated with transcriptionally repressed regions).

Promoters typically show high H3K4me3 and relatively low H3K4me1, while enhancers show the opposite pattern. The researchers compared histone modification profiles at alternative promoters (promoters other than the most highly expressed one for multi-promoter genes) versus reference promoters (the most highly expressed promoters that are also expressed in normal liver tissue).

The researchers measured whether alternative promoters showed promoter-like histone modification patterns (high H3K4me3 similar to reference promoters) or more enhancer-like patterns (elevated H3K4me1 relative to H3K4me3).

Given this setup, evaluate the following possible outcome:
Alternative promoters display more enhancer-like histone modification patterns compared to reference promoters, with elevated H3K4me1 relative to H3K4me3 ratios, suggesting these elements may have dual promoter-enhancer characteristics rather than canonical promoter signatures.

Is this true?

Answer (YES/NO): NO